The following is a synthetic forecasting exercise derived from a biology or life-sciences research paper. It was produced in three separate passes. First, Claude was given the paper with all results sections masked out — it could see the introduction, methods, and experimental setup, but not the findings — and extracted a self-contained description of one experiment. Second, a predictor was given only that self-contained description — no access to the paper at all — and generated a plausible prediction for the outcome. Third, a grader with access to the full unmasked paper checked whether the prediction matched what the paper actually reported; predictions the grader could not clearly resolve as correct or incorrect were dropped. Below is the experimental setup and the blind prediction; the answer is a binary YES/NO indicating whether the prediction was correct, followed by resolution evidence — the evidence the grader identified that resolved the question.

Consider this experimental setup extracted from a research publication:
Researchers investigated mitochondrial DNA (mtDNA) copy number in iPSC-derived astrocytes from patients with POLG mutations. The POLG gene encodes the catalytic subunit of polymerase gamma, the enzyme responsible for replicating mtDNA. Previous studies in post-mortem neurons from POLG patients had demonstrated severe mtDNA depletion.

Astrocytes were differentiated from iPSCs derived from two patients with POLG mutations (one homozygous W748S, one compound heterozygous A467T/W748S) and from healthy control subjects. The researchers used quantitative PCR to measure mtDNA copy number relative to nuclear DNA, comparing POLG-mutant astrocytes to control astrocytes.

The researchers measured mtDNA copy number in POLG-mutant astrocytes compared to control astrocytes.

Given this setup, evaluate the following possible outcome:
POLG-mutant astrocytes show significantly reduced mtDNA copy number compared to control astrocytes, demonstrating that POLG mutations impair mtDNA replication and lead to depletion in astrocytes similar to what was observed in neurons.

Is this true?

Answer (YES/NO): YES